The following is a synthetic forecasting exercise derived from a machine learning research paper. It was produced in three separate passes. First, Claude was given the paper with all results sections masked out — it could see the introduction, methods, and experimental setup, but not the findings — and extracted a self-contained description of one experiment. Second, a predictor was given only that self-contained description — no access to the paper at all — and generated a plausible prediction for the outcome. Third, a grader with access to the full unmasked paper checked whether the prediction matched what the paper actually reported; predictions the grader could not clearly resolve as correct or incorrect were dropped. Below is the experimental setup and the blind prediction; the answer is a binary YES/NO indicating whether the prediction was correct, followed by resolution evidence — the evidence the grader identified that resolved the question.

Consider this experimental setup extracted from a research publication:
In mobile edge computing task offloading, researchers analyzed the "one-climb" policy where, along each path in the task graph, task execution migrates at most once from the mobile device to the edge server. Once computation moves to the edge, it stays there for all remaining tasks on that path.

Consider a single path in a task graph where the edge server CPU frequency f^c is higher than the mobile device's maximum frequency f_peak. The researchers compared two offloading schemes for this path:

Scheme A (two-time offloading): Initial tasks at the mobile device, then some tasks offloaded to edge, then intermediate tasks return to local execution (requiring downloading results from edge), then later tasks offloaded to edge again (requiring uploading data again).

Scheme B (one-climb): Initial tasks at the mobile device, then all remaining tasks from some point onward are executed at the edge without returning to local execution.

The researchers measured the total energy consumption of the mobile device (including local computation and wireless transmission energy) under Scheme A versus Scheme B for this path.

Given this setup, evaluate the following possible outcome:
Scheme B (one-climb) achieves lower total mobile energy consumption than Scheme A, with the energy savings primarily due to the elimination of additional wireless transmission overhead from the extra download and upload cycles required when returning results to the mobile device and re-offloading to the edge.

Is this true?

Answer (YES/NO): NO